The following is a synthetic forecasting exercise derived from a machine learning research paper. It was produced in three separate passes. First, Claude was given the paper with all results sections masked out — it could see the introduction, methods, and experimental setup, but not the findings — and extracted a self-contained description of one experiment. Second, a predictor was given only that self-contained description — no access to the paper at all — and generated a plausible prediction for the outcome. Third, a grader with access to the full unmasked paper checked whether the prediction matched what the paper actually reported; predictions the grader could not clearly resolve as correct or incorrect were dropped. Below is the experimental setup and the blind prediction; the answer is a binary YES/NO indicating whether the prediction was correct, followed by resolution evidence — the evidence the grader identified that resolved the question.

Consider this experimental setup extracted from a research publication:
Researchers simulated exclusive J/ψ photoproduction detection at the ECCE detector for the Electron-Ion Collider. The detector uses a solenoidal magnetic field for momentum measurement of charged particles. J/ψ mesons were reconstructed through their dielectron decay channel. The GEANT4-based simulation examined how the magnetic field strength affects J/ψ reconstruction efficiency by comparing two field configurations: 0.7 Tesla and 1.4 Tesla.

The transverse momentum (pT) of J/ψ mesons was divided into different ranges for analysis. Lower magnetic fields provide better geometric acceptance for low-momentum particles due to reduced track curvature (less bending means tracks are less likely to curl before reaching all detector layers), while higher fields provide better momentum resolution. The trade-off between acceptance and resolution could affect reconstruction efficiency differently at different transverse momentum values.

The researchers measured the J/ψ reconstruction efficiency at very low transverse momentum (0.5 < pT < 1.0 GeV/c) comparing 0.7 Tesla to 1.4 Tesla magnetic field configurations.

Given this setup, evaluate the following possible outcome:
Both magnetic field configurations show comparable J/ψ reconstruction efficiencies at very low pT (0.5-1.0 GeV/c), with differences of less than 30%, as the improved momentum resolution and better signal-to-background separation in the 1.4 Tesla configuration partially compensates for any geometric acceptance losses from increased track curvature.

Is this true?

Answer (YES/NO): NO